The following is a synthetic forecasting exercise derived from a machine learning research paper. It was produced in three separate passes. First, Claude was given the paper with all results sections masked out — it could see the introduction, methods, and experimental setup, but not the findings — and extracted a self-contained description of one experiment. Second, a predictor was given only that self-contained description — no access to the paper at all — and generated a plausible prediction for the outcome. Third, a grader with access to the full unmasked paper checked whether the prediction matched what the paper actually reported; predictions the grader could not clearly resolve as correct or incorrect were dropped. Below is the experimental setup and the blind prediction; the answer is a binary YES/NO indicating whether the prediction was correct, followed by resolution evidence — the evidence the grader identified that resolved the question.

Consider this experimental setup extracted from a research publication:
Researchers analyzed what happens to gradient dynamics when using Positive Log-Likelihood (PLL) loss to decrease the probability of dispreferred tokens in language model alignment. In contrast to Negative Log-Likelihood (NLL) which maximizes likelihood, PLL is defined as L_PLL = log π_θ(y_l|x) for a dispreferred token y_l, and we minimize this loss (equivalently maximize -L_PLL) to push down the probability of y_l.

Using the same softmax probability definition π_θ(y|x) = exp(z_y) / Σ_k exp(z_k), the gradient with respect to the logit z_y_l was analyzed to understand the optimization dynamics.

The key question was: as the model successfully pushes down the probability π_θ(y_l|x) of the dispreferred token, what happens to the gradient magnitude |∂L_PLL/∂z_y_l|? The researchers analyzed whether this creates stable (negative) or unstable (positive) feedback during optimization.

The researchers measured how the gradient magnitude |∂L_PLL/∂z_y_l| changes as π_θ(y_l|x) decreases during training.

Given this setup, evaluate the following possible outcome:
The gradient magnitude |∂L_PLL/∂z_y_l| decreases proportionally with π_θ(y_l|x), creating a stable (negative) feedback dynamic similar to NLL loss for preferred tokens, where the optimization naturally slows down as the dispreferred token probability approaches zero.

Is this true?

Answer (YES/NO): NO